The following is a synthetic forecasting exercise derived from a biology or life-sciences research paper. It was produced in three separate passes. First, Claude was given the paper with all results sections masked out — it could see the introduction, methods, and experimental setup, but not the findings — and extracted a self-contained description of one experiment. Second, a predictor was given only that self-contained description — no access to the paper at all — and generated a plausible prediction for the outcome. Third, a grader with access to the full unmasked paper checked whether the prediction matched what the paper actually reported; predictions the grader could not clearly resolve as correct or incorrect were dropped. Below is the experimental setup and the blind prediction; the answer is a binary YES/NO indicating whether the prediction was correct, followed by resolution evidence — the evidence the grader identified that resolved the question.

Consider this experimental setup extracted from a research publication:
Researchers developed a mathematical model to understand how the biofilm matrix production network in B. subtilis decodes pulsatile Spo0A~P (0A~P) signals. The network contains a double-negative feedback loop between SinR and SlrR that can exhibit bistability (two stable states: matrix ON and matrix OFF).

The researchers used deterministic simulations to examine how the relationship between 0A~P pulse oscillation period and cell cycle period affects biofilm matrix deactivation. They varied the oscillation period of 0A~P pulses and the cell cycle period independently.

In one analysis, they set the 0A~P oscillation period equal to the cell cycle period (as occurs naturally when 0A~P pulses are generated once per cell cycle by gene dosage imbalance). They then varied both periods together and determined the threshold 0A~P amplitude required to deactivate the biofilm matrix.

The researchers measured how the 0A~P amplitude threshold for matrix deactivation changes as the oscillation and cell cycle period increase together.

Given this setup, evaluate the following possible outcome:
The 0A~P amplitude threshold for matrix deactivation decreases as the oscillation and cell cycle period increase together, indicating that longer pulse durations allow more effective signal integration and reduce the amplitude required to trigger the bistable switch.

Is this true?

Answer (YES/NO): NO